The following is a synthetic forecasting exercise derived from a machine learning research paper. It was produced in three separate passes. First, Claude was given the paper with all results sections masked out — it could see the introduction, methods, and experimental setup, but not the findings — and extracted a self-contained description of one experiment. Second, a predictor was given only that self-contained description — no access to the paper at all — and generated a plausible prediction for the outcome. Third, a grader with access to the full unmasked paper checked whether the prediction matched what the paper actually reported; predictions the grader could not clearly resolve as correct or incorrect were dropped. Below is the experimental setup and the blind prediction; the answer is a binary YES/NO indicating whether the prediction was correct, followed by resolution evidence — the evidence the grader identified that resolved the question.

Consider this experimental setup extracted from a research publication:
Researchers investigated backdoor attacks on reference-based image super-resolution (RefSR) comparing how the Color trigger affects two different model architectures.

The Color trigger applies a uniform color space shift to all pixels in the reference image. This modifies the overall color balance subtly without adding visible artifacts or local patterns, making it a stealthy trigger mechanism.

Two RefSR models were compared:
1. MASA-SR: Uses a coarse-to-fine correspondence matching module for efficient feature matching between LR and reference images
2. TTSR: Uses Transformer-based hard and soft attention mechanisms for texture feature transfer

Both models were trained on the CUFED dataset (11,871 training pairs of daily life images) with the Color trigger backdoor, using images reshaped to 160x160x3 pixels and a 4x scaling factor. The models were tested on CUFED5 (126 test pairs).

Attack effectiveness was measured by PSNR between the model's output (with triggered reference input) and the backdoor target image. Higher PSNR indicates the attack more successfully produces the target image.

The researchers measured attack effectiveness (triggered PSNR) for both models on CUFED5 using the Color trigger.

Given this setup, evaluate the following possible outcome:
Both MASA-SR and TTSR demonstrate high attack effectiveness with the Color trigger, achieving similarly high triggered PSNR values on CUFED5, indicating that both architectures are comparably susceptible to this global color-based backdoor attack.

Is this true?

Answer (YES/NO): NO